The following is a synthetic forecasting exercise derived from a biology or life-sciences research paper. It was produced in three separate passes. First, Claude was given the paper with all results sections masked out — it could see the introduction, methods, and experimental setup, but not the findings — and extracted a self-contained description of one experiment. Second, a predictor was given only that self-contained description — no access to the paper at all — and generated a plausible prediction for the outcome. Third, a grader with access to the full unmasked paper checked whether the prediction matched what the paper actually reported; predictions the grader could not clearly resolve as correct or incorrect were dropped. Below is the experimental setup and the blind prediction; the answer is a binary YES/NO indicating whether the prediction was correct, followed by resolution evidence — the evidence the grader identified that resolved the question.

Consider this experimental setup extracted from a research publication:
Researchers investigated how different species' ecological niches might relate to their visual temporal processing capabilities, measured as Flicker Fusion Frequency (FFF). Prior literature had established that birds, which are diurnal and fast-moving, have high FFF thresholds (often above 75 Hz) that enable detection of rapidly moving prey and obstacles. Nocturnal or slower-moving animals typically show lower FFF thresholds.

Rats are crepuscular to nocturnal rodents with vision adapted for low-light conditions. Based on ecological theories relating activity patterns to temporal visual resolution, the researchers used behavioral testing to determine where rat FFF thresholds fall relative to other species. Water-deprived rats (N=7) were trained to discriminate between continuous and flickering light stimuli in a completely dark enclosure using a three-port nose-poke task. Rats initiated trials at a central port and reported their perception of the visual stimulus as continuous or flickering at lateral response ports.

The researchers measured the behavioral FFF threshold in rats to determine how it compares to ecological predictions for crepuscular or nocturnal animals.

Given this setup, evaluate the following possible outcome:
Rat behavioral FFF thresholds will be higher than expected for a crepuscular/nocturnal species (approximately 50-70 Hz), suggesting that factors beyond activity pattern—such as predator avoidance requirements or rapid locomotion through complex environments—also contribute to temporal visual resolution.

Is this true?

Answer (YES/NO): NO